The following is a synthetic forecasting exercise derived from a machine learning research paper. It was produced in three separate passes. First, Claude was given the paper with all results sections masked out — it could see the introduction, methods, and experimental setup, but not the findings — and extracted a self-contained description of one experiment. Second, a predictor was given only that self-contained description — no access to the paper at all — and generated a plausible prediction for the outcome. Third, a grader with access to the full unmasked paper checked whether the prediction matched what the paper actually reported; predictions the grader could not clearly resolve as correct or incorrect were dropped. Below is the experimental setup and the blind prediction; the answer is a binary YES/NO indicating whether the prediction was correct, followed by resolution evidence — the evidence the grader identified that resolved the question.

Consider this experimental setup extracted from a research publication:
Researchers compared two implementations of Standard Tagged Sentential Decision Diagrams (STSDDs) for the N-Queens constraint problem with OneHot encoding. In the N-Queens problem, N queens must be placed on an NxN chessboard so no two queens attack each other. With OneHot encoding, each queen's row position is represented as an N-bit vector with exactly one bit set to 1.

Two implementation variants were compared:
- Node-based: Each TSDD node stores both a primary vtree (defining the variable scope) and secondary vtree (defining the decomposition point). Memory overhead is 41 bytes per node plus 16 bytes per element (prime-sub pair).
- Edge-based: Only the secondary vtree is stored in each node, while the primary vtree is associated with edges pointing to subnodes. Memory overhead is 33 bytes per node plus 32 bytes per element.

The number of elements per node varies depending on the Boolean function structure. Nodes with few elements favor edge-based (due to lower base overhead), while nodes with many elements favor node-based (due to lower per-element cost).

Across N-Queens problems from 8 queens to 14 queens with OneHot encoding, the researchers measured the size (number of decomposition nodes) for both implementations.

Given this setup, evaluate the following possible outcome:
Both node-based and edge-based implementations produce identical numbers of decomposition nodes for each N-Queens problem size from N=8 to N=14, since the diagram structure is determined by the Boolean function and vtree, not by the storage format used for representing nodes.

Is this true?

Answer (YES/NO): NO